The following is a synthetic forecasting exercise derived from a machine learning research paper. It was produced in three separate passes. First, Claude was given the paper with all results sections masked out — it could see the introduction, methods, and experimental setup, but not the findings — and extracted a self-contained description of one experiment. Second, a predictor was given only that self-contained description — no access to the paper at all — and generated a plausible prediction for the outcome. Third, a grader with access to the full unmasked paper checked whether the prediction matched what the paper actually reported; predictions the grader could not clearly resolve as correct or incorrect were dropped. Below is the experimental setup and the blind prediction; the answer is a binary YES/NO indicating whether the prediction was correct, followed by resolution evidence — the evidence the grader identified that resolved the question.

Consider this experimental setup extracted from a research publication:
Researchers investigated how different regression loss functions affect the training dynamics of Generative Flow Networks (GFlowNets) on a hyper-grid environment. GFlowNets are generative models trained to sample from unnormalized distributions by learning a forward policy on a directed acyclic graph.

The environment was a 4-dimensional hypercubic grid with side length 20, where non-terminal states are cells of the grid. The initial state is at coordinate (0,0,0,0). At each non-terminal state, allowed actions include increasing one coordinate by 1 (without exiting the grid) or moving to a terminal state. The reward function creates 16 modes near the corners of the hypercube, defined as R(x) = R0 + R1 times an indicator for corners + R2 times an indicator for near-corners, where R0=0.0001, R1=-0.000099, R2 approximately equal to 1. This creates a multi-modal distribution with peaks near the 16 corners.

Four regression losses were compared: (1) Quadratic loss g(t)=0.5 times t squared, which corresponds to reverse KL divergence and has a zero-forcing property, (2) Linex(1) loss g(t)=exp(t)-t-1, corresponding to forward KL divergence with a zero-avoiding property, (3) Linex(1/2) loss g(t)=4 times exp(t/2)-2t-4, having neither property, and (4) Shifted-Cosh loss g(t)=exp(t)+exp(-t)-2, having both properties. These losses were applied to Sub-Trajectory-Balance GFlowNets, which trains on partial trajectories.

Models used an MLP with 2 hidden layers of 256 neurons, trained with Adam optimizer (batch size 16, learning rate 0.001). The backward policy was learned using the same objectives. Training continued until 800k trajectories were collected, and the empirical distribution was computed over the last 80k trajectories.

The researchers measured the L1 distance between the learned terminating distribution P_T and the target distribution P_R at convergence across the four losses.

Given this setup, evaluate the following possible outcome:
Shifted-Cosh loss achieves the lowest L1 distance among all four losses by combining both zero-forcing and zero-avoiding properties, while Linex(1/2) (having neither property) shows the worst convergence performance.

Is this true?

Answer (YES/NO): NO